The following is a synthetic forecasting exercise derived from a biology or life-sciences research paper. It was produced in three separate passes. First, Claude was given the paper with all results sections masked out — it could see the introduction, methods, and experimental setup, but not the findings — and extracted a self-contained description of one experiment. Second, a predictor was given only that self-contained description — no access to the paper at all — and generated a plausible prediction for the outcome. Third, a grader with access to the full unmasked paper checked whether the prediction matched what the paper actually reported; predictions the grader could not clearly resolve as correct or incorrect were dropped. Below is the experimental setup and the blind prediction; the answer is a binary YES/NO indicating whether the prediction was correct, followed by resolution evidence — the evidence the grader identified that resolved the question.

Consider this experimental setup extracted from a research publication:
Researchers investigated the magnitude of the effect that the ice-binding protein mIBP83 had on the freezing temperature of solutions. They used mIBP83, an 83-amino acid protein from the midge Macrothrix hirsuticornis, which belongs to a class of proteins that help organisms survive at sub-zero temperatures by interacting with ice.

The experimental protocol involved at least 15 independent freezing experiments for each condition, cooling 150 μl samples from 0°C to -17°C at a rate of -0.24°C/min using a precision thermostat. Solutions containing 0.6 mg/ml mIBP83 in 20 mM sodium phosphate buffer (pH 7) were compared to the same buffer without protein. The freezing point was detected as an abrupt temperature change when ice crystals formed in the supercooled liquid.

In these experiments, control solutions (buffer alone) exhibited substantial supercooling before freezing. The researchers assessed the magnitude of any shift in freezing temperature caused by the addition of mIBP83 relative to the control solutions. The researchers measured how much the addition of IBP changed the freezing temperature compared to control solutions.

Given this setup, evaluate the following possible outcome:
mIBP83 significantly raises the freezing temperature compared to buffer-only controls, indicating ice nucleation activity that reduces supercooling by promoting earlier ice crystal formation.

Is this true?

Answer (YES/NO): NO